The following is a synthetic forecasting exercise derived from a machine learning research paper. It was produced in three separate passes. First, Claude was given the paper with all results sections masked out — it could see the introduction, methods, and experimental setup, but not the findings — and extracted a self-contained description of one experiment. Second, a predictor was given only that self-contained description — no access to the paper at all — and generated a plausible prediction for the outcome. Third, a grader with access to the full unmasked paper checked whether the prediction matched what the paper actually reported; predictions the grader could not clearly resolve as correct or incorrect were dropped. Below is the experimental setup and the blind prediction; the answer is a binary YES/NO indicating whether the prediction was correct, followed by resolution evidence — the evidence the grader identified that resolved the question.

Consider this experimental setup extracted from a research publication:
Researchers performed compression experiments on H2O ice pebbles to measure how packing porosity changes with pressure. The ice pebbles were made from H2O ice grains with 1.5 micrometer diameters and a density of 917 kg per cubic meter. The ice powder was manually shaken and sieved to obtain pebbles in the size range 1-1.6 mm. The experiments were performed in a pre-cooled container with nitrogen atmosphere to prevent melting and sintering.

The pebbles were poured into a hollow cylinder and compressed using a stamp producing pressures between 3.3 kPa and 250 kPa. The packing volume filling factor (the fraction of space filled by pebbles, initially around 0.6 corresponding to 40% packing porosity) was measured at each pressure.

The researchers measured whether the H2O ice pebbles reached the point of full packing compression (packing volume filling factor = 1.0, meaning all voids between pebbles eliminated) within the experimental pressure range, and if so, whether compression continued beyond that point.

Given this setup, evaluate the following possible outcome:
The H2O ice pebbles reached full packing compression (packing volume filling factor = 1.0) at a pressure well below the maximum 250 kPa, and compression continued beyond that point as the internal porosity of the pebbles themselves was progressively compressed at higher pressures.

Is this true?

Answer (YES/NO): YES